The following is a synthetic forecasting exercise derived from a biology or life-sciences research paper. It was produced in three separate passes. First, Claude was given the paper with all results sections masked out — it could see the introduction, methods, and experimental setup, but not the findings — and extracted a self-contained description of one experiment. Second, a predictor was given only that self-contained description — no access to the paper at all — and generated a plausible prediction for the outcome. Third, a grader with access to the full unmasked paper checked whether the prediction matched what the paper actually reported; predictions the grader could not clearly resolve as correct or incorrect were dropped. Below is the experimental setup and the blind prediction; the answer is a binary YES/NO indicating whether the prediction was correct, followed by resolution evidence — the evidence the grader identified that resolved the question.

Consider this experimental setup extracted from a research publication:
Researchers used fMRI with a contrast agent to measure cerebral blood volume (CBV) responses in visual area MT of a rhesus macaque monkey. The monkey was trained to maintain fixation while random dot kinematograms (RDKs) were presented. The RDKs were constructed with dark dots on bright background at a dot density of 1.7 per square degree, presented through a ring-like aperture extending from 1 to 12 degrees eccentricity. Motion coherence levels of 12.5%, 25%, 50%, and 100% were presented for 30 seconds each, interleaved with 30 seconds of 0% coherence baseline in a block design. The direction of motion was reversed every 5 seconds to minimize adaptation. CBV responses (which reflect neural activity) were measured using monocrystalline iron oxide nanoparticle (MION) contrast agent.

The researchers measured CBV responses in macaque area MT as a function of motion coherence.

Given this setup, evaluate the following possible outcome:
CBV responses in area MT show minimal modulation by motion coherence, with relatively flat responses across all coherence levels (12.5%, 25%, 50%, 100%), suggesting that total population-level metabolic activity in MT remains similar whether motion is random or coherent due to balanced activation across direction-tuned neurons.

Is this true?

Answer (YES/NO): NO